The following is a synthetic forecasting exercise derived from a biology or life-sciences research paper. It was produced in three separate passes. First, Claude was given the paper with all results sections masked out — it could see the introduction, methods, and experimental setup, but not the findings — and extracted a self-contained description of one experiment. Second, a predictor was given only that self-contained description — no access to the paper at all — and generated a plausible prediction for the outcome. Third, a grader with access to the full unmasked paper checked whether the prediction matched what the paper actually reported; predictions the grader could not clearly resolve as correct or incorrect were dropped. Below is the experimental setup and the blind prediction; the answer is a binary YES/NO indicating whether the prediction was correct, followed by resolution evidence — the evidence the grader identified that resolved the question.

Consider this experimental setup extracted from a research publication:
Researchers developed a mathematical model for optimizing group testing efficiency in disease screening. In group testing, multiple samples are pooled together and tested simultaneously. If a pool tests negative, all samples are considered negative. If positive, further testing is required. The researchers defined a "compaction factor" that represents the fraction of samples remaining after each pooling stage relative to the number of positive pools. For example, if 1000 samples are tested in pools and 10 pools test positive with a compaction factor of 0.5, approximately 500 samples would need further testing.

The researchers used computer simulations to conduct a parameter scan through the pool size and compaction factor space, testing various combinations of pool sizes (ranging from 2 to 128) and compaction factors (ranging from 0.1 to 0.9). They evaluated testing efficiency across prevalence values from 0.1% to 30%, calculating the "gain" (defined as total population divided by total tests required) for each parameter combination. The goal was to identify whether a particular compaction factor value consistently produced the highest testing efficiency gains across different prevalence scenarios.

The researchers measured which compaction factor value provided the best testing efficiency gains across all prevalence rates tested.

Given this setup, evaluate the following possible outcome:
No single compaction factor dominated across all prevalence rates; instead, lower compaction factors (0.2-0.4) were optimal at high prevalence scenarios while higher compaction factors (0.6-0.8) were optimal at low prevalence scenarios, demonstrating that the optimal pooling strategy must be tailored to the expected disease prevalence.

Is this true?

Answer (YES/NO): NO